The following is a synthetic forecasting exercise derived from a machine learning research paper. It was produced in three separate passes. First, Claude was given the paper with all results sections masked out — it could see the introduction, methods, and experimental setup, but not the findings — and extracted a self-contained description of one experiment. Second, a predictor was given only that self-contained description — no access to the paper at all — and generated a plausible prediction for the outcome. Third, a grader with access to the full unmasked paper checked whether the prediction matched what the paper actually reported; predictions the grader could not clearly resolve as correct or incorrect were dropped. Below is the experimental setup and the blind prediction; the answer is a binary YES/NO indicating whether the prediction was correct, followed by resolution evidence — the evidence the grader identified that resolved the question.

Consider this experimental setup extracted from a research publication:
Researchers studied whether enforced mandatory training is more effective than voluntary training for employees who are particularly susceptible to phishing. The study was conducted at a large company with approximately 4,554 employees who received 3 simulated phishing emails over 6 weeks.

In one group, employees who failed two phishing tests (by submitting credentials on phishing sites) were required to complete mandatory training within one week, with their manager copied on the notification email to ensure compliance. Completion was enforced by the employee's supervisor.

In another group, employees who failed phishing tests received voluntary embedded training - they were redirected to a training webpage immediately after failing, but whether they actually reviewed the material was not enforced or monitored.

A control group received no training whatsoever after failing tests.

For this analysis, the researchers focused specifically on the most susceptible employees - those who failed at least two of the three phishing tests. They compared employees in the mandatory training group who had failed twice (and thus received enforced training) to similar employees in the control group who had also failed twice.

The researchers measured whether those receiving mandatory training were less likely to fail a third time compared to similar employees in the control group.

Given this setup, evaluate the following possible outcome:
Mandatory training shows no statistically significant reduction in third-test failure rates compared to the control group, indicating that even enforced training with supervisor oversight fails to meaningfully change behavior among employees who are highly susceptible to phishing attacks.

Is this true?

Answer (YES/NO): YES